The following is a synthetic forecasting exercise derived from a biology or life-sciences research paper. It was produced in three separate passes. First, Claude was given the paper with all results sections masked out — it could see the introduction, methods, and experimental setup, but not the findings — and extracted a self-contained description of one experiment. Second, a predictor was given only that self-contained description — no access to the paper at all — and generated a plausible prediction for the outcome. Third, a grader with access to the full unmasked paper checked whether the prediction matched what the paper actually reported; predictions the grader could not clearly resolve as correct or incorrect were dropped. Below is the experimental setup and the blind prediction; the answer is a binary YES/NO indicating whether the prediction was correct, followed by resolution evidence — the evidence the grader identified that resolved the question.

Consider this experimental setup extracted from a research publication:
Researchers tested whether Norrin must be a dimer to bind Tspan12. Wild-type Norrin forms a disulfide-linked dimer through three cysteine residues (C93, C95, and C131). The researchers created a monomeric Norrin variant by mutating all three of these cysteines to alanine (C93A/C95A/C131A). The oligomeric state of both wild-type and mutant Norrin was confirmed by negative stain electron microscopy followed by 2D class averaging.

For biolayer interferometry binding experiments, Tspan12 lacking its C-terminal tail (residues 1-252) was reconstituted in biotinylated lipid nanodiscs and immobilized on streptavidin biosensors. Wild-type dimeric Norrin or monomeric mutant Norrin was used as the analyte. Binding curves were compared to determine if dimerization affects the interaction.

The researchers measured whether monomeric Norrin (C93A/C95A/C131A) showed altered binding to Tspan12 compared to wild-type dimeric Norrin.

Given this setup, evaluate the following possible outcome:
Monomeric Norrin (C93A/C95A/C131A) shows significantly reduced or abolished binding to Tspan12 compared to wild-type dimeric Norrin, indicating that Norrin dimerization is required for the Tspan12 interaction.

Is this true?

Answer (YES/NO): YES